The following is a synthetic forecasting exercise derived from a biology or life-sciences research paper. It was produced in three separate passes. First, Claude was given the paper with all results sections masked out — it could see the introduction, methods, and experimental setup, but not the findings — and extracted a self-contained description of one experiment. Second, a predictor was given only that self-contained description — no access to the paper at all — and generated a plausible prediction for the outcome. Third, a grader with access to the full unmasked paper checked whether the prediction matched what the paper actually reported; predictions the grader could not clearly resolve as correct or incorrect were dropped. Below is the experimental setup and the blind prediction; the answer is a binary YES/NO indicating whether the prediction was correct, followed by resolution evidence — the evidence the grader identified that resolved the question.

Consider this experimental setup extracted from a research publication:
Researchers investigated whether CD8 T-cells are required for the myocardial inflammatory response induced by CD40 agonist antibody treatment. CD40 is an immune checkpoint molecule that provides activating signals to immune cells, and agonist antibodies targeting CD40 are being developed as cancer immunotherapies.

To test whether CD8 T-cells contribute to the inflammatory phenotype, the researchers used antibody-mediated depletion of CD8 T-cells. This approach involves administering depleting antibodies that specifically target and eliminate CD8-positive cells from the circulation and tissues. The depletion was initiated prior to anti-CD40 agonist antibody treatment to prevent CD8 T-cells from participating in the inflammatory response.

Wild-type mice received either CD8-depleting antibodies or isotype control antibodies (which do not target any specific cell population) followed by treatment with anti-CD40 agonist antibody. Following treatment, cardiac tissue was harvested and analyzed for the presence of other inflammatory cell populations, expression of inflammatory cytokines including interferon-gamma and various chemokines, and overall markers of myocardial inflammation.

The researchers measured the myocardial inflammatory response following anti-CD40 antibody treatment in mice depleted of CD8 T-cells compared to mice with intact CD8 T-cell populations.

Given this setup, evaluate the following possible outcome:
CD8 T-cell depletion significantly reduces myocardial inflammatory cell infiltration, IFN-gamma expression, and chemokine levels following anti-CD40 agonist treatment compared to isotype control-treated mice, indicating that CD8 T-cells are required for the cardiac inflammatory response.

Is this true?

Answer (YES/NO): YES